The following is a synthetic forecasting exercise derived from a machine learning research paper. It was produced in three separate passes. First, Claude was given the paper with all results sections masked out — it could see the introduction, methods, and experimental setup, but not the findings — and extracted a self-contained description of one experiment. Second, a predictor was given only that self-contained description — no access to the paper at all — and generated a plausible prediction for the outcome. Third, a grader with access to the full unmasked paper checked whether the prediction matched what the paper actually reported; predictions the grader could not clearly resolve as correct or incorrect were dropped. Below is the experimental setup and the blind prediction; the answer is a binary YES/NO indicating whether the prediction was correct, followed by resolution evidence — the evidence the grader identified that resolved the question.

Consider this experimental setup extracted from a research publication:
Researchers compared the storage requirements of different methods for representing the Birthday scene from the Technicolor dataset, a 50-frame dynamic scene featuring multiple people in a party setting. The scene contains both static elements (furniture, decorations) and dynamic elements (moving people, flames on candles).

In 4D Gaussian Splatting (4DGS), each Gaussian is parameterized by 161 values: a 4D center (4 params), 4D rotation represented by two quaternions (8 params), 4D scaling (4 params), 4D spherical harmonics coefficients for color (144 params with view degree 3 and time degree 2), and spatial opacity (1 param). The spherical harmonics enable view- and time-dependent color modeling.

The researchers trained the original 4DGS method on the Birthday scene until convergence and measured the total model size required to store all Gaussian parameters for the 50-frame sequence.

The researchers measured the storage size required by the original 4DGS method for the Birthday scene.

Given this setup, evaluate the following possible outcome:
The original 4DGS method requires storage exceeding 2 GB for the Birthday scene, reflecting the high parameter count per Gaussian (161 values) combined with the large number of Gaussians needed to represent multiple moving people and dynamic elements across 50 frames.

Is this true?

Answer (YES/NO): YES